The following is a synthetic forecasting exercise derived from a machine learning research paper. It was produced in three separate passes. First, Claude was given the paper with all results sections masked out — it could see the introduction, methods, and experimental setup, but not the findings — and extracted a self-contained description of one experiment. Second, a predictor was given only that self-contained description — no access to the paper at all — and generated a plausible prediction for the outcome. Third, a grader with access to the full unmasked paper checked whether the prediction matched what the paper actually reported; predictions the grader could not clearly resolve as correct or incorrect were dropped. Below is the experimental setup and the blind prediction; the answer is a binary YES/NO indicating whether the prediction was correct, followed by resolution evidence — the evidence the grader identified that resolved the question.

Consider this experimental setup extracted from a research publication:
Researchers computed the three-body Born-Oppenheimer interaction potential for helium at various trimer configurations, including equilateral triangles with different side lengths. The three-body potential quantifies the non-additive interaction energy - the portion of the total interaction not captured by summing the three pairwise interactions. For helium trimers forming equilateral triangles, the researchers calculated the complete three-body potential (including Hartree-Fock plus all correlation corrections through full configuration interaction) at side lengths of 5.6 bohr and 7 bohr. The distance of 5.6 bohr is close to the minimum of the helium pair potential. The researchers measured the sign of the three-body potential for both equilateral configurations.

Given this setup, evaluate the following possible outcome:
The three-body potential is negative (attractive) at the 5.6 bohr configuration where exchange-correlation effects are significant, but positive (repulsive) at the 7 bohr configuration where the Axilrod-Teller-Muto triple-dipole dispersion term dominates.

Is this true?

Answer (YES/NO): YES